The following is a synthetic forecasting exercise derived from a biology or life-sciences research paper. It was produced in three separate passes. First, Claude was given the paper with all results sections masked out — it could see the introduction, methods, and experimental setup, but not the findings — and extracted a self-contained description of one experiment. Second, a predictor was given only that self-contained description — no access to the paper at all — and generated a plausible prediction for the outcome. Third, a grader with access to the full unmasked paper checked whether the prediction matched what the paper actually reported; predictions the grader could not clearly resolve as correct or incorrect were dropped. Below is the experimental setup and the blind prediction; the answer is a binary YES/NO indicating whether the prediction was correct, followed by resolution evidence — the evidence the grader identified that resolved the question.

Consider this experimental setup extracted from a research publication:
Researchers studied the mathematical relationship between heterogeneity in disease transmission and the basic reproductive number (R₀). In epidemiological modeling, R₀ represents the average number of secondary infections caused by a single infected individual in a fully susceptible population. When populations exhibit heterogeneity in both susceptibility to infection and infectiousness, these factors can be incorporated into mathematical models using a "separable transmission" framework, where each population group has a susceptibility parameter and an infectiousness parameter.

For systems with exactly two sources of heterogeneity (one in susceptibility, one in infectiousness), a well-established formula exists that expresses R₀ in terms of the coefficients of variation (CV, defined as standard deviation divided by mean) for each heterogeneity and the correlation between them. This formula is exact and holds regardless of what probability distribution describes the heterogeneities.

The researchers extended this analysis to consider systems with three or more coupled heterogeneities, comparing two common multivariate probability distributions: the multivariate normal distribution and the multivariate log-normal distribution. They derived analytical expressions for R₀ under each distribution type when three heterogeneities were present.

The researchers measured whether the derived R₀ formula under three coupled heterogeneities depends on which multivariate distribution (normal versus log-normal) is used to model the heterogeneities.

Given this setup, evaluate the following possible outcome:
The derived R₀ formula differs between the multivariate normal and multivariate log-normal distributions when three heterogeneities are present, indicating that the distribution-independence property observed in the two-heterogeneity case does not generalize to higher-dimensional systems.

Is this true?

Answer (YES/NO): YES